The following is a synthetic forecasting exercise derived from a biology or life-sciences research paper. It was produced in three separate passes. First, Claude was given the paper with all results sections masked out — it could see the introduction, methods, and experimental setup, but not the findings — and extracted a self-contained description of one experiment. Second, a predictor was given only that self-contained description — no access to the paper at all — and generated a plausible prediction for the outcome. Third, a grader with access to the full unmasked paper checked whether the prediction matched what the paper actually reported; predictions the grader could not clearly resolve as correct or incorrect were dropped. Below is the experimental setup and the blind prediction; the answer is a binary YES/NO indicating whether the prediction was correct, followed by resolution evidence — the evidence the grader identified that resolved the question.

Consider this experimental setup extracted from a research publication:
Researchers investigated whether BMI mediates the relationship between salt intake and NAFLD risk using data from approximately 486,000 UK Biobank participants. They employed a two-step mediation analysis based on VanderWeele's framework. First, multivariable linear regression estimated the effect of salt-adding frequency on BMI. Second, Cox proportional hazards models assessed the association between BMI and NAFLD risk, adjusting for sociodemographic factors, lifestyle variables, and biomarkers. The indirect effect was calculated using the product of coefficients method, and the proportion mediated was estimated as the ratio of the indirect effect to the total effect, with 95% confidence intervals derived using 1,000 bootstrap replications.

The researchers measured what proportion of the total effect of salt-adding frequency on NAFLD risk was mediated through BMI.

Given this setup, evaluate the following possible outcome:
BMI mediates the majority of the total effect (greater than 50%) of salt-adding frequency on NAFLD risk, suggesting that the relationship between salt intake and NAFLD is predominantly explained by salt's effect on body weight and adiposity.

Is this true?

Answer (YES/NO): NO